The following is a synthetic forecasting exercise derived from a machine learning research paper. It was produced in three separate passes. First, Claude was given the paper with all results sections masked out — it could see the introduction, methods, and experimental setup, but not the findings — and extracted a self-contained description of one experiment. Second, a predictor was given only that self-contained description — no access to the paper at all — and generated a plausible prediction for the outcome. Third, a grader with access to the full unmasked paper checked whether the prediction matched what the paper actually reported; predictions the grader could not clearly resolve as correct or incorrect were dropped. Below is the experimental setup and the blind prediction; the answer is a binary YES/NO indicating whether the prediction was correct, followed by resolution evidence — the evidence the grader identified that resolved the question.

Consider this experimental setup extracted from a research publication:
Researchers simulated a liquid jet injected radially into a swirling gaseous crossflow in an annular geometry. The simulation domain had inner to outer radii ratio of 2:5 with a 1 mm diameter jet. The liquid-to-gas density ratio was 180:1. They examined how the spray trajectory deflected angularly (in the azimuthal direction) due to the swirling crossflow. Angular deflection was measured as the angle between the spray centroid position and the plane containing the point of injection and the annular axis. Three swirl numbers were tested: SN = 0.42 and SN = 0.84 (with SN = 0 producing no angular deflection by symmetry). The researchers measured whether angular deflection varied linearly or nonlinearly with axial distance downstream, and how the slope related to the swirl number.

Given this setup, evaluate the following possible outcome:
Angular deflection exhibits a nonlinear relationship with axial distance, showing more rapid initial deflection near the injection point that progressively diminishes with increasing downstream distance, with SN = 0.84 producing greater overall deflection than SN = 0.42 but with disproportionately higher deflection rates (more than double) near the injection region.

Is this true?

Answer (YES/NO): NO